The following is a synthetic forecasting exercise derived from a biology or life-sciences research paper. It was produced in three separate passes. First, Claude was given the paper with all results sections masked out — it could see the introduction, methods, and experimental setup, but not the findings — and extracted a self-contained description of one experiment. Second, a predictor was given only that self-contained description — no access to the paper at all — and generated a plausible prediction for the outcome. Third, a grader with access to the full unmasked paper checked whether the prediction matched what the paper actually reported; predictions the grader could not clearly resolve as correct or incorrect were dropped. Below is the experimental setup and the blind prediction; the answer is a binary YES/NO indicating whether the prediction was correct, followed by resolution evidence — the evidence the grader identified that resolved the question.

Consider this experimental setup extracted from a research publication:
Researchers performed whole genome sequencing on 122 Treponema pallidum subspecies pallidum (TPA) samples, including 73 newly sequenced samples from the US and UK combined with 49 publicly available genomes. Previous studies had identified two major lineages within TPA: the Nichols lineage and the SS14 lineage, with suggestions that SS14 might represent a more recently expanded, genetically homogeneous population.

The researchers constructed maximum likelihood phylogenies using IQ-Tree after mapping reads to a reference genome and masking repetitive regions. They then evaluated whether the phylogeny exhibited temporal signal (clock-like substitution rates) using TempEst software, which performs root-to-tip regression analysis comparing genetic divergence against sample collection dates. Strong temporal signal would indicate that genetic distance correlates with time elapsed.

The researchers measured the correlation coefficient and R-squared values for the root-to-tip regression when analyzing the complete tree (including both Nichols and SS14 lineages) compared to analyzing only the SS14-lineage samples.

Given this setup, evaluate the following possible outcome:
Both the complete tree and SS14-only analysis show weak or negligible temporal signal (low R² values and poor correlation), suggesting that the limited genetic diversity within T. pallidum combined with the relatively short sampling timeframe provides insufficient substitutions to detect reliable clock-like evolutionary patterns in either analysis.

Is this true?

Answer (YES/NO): NO